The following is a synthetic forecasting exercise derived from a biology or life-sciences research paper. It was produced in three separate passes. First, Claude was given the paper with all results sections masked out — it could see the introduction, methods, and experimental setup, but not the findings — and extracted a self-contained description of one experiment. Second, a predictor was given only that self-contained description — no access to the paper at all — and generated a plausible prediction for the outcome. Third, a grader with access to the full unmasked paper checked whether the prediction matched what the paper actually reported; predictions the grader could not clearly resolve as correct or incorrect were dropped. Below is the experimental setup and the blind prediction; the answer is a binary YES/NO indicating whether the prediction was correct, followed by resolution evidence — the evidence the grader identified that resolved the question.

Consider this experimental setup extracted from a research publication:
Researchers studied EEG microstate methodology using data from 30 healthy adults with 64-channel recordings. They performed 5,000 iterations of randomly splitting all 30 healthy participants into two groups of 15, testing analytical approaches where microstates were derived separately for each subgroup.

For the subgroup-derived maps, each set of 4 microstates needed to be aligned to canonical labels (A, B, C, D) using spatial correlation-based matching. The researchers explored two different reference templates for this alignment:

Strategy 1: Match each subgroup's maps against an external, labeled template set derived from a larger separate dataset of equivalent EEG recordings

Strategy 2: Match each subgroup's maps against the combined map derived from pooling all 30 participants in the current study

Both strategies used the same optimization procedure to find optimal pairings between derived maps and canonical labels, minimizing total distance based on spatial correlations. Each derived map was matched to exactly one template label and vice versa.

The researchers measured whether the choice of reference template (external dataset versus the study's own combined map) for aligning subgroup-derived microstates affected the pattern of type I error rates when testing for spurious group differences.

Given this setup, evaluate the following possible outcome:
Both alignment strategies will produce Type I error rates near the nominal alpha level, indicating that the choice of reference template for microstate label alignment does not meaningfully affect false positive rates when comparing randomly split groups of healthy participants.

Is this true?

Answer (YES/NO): NO